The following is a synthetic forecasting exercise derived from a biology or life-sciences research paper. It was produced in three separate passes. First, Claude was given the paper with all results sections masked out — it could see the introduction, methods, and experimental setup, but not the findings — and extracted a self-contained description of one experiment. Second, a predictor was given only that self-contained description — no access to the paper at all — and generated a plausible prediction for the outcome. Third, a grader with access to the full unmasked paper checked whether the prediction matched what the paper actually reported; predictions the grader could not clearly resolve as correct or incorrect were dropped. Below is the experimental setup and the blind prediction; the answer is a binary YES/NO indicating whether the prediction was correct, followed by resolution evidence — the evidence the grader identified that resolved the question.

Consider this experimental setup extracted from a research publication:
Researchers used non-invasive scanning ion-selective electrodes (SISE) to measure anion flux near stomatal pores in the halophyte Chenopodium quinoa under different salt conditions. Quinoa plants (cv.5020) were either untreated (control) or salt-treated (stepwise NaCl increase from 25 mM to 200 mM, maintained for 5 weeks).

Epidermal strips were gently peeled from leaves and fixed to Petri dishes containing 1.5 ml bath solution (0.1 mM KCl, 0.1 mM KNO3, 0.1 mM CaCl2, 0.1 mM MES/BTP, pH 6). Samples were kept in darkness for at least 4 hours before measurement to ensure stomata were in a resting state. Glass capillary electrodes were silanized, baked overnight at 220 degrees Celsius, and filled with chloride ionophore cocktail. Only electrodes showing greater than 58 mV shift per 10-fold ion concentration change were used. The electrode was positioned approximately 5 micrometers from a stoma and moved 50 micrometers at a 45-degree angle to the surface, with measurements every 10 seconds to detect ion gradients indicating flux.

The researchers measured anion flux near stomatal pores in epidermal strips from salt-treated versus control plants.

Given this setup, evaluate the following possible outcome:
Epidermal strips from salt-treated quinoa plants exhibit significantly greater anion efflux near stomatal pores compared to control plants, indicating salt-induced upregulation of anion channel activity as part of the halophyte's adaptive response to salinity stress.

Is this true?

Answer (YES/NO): NO